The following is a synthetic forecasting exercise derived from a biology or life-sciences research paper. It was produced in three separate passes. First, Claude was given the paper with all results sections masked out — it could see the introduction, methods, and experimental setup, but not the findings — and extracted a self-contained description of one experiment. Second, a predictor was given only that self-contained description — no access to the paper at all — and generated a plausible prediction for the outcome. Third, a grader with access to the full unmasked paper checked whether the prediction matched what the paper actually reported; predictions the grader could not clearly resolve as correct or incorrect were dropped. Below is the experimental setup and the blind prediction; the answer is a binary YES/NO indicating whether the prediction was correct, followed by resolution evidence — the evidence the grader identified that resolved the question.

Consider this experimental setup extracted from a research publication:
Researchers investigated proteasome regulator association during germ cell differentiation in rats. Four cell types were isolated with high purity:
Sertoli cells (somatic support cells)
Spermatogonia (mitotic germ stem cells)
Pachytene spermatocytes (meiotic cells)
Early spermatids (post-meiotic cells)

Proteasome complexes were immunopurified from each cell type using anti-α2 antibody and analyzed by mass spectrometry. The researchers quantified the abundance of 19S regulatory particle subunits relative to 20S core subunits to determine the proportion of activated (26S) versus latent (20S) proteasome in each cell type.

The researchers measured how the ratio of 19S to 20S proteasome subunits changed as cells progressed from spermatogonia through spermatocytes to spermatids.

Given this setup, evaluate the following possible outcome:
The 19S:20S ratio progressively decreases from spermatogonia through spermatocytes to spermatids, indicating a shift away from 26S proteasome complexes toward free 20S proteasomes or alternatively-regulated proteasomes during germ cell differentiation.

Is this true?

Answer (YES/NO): NO